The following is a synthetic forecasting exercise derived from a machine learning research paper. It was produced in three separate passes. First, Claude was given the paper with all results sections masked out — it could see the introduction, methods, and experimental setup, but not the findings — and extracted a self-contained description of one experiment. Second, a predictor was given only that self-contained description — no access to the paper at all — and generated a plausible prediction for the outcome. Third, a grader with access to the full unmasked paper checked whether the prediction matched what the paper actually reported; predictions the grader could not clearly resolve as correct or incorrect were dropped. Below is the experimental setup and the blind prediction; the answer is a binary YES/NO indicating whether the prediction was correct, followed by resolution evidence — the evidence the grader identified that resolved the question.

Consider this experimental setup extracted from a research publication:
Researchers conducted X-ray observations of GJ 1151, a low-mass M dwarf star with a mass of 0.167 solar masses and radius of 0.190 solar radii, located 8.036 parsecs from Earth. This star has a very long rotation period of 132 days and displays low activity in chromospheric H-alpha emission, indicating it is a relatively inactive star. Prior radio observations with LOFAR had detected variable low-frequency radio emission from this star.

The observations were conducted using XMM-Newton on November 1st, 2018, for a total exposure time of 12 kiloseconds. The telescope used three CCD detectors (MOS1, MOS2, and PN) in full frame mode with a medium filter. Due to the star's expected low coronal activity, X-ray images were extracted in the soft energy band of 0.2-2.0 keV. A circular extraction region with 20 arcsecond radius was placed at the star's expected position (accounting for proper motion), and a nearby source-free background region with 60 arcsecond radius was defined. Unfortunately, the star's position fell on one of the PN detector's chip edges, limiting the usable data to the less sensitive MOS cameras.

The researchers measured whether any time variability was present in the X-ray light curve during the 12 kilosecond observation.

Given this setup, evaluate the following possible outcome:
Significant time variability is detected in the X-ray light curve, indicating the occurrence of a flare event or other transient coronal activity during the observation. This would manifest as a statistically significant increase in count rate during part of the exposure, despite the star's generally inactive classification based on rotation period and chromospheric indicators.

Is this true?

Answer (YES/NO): YES